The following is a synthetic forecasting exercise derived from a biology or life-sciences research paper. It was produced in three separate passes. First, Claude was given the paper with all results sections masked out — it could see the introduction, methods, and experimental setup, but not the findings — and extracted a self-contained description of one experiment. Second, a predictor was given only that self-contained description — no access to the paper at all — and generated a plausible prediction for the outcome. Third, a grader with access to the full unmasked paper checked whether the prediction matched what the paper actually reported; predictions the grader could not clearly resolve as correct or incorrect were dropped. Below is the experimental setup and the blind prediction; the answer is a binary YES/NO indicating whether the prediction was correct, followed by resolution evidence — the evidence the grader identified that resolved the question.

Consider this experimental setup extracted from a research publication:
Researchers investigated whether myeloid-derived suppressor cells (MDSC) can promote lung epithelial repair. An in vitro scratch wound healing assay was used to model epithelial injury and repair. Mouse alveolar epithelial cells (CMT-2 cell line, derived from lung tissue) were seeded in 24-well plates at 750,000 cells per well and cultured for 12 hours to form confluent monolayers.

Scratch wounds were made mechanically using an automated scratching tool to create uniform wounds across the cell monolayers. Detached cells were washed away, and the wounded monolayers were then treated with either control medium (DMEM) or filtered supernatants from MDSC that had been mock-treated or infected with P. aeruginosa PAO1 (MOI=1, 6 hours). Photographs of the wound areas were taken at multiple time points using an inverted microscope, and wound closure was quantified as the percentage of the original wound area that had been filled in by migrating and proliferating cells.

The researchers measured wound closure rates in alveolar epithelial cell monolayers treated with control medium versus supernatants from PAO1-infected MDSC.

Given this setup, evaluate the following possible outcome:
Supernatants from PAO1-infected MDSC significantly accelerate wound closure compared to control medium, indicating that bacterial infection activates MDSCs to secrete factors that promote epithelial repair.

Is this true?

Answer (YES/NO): YES